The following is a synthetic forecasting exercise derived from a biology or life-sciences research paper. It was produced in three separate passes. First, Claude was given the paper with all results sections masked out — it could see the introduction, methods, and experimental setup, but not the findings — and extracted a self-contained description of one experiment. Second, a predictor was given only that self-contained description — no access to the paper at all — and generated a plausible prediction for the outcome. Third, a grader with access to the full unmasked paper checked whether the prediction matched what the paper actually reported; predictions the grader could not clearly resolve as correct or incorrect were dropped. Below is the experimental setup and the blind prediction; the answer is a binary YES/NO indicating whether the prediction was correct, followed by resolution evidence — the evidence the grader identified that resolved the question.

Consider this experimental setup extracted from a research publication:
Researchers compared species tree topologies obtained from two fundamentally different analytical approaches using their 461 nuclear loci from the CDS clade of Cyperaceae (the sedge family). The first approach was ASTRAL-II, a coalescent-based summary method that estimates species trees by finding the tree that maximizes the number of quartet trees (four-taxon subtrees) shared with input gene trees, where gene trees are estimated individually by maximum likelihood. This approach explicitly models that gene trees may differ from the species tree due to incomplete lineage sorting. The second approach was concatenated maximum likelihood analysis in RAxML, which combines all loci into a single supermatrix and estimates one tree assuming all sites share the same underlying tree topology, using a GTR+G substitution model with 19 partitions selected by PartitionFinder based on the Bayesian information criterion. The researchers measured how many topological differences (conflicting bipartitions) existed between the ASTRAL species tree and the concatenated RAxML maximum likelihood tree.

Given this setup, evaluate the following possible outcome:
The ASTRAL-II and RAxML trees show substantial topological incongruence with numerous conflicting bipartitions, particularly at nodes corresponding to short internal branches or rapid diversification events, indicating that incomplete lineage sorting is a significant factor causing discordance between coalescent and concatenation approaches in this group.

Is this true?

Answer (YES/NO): NO